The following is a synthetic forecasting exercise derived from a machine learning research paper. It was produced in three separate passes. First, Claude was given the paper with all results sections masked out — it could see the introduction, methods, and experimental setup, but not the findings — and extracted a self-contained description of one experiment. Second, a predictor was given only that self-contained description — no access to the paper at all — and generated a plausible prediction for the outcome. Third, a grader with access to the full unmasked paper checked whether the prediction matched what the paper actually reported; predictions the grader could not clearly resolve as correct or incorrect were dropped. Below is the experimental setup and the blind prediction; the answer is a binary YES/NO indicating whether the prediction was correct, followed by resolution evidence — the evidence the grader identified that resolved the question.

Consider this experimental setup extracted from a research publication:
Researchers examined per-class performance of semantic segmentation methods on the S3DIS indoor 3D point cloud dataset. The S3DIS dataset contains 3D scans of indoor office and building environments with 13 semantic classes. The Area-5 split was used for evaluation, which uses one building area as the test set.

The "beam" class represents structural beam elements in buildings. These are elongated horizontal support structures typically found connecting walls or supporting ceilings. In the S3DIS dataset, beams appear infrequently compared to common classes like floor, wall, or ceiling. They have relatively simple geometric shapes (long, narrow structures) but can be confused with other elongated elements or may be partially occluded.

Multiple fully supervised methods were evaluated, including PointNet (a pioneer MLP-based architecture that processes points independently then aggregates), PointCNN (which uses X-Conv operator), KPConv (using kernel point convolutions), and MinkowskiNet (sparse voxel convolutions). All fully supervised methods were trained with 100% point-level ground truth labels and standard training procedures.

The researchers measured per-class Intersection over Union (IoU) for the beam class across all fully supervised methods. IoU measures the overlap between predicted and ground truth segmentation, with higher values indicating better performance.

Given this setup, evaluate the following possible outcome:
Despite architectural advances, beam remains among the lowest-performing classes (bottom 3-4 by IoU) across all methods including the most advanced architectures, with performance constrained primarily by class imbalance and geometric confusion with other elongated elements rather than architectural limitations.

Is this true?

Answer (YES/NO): YES